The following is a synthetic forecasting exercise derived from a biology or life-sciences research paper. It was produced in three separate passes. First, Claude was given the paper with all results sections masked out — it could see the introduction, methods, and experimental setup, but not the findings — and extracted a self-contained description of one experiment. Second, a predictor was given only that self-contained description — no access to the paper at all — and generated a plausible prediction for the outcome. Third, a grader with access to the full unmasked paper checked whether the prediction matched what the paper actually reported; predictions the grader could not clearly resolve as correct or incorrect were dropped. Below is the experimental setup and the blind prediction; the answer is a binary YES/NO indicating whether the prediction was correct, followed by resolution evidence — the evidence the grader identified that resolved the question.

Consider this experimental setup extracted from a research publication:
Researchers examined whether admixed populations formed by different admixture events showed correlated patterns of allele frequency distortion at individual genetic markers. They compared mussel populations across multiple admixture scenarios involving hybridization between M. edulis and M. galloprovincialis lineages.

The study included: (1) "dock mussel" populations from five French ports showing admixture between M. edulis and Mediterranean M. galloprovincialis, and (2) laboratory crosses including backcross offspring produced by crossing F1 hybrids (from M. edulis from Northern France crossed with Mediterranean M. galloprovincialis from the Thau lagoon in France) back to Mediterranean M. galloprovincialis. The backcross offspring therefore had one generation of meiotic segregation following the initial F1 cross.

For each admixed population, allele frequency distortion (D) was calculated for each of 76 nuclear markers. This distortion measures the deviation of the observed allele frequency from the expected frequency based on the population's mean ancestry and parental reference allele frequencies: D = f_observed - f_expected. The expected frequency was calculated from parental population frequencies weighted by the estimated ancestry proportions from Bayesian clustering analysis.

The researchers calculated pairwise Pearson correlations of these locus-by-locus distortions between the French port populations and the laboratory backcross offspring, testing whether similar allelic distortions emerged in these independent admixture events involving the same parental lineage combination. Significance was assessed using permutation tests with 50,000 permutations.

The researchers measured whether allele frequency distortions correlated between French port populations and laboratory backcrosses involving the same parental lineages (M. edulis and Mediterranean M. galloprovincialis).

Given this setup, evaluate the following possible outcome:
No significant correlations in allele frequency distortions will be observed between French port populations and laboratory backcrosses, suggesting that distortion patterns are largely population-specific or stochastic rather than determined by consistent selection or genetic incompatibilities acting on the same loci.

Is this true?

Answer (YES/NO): NO